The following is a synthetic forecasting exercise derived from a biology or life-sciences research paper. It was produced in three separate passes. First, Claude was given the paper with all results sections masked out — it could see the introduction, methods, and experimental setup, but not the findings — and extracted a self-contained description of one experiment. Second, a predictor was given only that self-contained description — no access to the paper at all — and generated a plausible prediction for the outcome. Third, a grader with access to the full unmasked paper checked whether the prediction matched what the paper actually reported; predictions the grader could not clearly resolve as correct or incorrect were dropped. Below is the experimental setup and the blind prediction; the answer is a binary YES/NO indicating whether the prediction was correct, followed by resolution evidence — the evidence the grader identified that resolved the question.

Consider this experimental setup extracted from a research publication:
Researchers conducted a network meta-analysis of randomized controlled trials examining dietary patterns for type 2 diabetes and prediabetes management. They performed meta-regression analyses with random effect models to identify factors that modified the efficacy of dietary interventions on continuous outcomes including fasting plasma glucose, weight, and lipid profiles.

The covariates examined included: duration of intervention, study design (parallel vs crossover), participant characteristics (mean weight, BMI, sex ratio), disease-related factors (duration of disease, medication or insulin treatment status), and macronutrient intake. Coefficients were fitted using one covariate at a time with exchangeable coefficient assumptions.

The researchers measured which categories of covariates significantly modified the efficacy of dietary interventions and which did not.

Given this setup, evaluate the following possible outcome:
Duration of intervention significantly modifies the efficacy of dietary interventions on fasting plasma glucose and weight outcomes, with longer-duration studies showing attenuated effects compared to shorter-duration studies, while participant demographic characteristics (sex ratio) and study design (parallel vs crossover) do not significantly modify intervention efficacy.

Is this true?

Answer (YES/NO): NO